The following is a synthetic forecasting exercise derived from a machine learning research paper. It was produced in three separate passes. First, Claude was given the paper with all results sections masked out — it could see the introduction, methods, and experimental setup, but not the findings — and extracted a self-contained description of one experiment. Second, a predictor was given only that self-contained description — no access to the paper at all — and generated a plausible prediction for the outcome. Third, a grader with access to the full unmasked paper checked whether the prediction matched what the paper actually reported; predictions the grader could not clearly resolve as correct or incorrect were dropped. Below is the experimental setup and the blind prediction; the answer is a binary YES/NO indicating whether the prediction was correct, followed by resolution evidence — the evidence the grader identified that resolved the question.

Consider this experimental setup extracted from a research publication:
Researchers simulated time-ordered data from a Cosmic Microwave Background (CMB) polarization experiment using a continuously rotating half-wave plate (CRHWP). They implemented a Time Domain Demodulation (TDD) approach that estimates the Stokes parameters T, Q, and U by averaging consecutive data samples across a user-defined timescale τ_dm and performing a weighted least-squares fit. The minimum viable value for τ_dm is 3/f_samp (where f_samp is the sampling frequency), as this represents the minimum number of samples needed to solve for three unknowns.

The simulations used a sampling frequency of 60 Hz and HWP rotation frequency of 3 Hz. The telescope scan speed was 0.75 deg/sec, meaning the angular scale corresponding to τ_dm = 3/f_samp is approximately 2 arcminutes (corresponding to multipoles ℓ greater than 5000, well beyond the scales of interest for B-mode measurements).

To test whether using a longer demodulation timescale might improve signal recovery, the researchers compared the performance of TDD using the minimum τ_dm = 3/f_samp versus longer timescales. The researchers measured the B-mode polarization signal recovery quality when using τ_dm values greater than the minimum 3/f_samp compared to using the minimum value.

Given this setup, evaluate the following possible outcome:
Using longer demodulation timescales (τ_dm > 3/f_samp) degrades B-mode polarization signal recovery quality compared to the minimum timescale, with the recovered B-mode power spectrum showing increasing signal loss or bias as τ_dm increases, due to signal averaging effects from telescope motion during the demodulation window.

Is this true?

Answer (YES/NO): NO